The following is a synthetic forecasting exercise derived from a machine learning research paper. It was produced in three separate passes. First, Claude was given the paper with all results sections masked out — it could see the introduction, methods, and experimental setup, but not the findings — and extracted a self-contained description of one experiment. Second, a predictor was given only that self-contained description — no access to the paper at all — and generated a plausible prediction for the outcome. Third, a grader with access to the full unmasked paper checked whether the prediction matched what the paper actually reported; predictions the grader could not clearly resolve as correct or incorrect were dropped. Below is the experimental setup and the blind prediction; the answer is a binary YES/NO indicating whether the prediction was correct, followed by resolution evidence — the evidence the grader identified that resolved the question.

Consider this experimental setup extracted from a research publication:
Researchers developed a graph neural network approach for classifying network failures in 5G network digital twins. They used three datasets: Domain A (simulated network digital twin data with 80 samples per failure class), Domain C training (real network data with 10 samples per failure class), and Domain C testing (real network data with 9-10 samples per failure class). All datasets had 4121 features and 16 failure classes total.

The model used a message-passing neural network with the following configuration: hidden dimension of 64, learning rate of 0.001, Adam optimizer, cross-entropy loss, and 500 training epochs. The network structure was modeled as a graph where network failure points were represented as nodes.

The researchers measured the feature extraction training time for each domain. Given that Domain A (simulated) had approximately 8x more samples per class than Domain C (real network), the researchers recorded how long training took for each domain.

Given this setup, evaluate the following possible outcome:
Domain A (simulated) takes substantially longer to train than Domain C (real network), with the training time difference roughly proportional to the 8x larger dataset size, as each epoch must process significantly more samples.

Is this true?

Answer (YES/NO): NO